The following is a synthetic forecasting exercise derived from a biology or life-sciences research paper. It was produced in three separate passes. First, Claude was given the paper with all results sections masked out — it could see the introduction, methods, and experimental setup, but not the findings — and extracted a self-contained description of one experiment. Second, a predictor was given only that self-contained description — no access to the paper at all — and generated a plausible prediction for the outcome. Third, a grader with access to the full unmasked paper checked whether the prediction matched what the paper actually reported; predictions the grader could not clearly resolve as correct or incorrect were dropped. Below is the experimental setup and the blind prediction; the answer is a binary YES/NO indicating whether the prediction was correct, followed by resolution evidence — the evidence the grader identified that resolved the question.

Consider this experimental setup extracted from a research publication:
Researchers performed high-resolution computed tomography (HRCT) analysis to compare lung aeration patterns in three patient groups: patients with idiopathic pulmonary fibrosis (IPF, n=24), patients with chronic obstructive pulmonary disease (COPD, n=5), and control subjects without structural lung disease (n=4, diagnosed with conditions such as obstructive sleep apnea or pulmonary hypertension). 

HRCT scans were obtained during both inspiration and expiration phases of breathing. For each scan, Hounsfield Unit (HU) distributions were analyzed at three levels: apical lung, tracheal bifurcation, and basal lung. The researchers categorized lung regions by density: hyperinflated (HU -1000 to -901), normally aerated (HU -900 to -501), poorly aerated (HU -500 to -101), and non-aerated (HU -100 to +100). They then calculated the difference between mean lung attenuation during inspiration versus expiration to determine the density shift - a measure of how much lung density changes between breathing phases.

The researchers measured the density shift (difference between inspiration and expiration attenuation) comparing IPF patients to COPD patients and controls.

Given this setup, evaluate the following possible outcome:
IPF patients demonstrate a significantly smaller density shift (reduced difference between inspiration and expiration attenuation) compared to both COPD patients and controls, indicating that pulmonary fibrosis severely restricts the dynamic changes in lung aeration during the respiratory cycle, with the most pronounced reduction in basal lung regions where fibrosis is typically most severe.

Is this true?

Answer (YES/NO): NO